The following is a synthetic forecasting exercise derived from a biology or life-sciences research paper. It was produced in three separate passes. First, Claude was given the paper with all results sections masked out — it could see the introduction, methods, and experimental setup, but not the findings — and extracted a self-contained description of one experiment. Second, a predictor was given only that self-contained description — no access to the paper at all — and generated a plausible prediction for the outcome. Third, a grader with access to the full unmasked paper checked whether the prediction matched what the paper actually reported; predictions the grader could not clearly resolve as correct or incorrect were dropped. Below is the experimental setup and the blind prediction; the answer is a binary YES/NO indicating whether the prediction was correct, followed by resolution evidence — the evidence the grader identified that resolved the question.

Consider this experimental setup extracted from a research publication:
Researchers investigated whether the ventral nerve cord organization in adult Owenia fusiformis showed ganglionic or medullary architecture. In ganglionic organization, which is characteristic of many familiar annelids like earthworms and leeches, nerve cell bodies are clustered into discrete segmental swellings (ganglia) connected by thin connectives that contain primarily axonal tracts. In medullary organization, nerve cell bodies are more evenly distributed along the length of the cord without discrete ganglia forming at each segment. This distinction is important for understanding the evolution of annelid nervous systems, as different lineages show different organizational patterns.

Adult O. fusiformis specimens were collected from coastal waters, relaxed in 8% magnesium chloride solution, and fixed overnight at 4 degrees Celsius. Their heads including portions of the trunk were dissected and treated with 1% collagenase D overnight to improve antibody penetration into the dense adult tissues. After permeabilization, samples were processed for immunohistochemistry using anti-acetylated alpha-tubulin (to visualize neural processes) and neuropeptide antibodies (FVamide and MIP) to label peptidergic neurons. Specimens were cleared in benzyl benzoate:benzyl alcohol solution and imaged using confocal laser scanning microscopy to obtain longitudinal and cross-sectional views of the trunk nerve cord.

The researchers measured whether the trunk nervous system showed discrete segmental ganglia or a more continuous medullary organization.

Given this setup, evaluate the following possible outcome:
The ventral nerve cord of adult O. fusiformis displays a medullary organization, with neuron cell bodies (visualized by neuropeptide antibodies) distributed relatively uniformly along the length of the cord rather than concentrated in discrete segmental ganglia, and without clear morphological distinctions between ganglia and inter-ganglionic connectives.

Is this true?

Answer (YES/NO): NO